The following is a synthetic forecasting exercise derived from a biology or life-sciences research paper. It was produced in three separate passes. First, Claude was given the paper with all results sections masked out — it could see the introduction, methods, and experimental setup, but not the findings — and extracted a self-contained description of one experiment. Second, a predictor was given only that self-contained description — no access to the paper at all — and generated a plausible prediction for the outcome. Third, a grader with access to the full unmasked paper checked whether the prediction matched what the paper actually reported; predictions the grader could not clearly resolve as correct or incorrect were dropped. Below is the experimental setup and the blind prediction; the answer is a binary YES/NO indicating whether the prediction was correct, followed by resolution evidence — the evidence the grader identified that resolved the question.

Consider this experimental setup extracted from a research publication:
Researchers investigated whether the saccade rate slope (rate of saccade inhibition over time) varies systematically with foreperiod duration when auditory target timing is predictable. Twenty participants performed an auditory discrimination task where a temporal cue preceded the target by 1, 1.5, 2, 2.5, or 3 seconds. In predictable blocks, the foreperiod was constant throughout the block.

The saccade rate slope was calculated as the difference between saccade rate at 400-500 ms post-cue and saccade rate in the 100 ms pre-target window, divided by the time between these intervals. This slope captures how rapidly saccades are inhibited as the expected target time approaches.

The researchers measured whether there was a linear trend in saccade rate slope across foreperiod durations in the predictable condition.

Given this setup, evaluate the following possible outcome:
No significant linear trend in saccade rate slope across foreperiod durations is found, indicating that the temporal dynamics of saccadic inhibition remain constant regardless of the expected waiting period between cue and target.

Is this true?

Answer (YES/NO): NO